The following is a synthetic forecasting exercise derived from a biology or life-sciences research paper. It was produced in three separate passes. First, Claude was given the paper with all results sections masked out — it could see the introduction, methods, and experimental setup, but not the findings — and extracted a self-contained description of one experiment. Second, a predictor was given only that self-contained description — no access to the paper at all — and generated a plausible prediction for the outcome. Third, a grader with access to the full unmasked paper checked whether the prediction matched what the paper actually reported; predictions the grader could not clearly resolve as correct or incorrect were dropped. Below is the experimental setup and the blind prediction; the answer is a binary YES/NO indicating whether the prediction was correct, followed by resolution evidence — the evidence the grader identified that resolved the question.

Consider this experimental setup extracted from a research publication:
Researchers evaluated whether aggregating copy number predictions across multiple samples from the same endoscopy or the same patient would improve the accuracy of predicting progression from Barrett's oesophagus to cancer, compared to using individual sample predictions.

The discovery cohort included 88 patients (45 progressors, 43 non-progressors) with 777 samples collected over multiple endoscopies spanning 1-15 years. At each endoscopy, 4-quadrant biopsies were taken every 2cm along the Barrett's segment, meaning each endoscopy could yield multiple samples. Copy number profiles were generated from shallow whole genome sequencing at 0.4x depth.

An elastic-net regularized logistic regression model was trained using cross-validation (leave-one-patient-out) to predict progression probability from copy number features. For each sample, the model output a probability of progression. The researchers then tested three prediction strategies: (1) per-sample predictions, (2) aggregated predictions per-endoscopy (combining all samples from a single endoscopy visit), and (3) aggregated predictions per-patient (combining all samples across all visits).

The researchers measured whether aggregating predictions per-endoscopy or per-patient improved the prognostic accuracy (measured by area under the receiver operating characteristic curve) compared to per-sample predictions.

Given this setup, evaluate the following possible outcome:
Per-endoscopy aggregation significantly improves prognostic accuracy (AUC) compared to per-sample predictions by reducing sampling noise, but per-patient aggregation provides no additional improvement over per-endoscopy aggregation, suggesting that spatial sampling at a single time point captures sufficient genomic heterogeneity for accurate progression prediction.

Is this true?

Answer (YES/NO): NO